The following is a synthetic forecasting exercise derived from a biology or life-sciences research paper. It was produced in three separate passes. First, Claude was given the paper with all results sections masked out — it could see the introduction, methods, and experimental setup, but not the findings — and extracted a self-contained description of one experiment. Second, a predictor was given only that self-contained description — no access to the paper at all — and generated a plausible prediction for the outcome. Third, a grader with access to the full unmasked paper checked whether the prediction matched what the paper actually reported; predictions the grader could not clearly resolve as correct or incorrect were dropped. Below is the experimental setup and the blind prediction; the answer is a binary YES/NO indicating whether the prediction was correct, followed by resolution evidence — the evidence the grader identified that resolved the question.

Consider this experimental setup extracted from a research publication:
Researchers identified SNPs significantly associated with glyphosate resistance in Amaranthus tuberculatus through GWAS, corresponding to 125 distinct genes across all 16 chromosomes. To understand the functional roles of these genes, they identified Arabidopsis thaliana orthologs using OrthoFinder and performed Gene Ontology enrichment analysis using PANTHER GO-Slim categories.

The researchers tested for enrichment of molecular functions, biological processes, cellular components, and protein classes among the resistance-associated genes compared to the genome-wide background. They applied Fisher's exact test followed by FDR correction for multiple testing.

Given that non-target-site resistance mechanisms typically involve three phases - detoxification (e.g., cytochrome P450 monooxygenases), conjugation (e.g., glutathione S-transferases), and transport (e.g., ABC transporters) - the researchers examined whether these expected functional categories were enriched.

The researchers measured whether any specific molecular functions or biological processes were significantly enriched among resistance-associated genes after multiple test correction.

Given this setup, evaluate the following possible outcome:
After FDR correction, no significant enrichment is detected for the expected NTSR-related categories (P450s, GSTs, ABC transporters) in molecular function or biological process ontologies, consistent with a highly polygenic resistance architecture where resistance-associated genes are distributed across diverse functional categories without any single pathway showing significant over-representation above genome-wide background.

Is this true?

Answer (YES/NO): YES